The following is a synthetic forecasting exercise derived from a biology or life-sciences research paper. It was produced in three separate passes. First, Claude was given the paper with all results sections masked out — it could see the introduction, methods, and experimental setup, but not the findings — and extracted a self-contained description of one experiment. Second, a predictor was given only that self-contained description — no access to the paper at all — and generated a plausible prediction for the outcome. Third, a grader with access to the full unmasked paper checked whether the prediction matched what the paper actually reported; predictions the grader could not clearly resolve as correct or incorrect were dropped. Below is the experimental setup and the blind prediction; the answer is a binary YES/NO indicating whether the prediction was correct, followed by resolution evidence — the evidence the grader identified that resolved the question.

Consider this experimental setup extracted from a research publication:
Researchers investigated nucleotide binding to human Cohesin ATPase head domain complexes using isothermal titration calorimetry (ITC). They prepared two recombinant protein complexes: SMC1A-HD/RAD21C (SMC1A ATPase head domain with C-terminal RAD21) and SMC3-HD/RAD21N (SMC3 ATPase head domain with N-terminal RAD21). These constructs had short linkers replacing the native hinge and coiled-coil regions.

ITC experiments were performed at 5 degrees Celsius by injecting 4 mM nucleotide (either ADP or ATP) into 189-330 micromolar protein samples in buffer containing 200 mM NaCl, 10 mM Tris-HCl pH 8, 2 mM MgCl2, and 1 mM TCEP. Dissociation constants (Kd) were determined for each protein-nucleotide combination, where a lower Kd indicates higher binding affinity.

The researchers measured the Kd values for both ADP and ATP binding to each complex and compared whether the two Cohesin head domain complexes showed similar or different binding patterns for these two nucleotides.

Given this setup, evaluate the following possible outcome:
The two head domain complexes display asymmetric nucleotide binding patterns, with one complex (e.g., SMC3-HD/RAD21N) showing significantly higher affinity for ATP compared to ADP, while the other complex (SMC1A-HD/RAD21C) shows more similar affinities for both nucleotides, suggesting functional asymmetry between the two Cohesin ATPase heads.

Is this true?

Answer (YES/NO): NO